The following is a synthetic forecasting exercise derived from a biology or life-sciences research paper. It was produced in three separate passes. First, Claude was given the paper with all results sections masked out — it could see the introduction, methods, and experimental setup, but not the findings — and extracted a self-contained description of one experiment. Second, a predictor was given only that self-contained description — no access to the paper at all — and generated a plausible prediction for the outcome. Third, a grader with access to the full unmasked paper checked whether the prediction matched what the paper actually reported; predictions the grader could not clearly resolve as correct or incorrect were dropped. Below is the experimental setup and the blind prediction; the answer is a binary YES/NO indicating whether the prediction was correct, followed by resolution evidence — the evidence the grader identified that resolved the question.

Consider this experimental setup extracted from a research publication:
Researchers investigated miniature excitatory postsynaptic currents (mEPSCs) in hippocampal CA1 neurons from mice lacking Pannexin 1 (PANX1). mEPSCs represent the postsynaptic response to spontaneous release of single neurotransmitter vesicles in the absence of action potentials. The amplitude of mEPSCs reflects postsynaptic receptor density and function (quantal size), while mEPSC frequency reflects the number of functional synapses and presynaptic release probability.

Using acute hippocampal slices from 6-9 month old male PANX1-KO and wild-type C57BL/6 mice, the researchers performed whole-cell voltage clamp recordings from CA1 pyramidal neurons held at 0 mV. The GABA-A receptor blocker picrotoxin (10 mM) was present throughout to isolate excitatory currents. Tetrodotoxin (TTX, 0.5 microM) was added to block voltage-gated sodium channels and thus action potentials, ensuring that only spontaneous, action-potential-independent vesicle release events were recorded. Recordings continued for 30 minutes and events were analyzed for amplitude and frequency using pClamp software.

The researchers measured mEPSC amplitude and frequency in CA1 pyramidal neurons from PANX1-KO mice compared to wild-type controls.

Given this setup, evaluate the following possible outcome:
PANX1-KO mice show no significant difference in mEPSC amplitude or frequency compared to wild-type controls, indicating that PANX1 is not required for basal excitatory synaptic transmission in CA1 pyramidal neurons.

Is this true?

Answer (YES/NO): NO